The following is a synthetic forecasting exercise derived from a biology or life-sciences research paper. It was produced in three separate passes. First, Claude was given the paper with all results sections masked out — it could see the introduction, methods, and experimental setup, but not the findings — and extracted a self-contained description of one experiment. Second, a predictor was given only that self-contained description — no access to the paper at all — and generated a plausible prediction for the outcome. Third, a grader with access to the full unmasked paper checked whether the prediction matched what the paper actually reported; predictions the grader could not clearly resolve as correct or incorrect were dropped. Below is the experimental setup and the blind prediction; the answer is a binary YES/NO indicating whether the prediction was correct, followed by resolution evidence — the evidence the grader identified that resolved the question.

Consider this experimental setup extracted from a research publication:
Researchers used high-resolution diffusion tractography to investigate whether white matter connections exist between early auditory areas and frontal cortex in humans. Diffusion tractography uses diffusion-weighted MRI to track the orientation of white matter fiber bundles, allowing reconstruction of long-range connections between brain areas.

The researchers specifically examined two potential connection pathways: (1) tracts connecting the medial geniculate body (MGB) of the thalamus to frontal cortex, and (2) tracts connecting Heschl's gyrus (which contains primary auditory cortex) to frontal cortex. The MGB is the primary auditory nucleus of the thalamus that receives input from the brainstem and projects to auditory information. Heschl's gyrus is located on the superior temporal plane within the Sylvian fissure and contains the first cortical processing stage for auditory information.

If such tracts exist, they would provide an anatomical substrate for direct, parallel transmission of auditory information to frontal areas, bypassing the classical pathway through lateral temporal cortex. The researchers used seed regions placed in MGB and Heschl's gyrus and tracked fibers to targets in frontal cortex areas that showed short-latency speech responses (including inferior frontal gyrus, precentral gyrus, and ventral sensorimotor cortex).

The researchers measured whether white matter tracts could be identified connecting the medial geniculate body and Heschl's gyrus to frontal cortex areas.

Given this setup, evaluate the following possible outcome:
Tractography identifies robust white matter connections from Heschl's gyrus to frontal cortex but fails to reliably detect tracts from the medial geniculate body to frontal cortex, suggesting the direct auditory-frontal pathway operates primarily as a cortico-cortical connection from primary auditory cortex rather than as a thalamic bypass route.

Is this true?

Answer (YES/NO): NO